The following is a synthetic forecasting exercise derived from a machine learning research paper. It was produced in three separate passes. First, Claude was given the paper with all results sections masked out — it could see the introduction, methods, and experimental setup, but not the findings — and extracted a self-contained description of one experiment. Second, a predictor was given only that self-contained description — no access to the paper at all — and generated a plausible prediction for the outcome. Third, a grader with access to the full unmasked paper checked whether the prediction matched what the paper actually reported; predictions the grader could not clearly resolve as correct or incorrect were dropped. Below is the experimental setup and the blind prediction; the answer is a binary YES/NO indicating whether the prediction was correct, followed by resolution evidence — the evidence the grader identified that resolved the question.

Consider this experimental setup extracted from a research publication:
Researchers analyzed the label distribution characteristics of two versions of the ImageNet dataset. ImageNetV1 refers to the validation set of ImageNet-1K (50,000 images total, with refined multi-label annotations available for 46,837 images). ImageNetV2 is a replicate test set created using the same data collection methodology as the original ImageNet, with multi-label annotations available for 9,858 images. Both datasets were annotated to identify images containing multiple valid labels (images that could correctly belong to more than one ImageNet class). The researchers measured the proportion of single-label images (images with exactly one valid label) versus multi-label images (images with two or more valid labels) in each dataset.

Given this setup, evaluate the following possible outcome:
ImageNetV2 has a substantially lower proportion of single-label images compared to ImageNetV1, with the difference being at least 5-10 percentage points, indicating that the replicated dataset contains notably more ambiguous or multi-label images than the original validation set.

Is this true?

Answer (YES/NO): YES